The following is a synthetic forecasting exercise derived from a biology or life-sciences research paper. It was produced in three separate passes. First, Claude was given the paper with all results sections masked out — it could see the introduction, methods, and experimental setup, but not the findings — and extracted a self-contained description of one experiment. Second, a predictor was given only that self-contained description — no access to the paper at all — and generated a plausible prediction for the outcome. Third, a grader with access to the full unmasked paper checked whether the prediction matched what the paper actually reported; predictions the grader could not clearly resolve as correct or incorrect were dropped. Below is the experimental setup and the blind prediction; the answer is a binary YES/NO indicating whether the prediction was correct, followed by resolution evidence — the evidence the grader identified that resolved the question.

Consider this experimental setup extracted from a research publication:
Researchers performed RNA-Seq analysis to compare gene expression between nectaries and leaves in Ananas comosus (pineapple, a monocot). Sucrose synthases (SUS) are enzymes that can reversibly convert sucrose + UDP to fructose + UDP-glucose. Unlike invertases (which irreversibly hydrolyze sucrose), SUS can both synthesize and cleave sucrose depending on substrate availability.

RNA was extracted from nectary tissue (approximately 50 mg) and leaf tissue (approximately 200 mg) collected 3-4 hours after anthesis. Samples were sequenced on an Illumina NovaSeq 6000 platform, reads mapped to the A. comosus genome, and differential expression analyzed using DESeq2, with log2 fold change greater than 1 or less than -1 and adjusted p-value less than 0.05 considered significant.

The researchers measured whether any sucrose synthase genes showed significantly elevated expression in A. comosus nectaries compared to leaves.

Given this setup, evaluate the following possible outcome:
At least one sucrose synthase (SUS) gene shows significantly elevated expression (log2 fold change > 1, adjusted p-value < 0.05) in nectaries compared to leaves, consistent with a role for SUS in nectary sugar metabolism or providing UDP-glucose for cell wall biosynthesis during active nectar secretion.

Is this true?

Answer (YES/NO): YES